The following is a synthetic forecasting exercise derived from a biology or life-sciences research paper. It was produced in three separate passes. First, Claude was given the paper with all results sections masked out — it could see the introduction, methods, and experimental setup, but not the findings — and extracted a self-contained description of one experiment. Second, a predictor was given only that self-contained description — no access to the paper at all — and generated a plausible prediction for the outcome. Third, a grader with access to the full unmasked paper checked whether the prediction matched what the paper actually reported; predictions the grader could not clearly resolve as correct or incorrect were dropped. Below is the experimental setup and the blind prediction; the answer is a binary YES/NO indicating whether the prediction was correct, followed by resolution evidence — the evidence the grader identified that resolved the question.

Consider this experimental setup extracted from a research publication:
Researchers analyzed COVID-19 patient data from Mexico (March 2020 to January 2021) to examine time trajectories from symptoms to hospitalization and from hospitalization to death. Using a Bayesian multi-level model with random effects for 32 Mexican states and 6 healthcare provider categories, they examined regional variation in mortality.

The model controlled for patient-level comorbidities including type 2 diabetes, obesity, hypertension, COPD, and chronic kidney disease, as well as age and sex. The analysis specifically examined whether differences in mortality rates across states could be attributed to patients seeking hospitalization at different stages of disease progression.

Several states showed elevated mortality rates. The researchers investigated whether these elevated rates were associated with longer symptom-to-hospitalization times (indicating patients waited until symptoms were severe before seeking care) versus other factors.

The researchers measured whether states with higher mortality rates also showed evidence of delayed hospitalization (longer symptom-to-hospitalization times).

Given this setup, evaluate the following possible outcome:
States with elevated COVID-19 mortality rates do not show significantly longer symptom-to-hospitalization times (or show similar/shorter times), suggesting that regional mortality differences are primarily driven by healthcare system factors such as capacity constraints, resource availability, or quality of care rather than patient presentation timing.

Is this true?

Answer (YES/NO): NO